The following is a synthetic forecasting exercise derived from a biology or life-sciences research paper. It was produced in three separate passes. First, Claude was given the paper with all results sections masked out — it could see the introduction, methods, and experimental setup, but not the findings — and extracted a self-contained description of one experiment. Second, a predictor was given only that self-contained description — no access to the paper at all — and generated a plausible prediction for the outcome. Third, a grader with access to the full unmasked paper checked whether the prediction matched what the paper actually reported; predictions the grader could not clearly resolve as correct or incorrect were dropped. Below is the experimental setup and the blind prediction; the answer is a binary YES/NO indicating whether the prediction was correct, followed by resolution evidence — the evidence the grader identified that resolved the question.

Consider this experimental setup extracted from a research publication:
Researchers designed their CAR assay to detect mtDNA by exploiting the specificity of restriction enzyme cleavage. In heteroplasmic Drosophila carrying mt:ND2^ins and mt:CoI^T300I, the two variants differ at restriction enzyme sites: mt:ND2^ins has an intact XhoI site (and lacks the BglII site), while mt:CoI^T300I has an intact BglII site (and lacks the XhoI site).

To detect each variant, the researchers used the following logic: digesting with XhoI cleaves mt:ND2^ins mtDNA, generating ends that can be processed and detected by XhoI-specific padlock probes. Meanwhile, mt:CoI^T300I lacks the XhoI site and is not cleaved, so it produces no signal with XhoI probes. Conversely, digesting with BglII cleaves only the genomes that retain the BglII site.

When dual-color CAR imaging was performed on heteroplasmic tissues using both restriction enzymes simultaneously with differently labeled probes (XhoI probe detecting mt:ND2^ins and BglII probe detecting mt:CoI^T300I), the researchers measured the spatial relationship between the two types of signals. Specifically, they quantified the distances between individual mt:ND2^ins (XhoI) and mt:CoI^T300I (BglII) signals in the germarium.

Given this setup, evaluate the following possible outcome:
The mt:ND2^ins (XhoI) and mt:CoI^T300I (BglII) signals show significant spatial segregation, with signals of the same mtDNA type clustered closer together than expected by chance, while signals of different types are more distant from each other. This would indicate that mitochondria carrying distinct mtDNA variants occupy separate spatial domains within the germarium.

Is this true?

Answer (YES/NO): NO